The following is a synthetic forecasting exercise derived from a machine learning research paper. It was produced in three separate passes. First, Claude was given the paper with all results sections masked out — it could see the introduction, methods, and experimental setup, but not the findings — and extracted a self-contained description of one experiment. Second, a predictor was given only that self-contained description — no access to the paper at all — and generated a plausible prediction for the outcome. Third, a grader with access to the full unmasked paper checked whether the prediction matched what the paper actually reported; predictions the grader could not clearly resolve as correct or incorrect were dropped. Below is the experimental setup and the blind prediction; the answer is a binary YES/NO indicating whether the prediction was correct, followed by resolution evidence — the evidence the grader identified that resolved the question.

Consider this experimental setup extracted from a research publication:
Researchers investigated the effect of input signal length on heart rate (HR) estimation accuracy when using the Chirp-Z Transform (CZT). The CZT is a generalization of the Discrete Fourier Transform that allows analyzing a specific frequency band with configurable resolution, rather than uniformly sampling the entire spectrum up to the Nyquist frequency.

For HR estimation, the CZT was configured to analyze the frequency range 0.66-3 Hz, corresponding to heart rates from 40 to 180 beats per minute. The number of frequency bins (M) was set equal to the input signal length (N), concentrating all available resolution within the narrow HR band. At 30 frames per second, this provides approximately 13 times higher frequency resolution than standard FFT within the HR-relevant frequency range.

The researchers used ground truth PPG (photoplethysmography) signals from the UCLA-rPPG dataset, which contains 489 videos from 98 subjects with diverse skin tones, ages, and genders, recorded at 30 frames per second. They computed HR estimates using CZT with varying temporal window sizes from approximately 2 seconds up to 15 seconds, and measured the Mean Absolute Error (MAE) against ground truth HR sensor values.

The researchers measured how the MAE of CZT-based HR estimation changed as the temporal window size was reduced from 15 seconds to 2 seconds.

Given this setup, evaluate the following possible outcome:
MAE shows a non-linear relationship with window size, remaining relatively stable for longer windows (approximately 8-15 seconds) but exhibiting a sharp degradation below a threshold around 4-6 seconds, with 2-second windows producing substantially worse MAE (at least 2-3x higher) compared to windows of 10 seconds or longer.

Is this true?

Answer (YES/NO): NO